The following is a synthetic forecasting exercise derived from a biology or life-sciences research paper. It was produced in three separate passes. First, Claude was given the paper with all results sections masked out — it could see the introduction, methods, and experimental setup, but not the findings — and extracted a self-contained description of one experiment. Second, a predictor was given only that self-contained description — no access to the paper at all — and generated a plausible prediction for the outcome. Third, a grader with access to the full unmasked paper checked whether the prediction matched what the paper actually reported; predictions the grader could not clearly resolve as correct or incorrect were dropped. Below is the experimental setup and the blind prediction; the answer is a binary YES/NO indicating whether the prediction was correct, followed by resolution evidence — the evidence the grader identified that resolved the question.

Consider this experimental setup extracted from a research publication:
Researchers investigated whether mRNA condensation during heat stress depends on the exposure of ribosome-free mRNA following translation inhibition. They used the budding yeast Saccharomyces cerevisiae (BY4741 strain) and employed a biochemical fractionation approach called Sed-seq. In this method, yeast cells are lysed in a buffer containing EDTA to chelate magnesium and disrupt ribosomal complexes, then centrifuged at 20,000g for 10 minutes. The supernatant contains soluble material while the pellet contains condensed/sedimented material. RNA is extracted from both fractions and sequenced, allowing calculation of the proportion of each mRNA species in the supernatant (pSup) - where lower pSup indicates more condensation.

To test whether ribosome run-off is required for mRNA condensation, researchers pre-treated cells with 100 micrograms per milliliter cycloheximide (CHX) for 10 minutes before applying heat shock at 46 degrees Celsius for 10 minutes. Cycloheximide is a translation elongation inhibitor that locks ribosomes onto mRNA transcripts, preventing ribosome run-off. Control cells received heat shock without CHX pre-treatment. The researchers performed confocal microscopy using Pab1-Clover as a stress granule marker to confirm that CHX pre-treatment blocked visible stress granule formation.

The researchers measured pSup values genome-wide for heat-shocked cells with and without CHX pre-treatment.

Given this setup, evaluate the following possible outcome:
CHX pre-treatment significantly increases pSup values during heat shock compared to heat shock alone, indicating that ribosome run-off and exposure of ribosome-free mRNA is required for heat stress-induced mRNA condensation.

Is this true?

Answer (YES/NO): NO